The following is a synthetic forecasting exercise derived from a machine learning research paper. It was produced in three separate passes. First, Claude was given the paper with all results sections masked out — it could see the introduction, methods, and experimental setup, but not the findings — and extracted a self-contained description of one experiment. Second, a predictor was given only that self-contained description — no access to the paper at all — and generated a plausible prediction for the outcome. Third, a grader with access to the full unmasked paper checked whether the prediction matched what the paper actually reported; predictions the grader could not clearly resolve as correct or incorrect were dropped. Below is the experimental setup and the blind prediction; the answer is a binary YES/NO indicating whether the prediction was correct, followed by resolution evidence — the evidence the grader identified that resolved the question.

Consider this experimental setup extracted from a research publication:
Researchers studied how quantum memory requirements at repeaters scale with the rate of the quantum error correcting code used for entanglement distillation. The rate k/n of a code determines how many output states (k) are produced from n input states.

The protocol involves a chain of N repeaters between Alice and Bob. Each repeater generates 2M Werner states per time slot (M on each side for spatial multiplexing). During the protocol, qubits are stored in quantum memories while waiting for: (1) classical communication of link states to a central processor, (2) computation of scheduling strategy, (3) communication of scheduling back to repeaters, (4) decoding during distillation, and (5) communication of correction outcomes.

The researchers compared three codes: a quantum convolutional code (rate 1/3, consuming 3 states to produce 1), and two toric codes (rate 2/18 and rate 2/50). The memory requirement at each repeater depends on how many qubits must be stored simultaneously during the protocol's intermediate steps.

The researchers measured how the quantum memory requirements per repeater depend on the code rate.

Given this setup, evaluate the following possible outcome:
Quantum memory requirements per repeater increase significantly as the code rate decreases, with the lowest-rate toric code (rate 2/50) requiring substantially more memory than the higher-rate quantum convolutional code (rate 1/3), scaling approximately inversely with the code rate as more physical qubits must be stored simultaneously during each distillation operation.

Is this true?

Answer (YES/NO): NO